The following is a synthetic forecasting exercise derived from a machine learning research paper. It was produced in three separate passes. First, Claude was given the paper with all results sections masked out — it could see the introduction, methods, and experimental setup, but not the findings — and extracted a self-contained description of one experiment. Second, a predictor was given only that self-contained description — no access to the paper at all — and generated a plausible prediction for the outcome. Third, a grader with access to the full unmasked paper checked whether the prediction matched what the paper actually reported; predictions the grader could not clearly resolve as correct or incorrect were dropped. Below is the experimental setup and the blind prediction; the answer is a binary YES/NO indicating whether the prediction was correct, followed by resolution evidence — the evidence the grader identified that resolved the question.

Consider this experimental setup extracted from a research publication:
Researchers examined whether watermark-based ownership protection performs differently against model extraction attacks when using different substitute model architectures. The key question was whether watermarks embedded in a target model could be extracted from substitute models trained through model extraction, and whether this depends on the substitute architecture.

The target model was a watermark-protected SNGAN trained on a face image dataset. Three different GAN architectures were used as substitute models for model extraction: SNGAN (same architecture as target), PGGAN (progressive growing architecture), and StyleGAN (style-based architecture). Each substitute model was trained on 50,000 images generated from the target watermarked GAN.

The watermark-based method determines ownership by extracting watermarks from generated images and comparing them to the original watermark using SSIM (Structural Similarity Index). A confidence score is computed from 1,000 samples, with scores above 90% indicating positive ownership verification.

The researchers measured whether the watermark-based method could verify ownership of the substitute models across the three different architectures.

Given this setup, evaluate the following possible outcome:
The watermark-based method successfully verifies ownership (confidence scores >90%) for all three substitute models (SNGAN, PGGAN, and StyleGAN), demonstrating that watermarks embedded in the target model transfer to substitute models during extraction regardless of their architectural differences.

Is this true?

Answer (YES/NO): NO